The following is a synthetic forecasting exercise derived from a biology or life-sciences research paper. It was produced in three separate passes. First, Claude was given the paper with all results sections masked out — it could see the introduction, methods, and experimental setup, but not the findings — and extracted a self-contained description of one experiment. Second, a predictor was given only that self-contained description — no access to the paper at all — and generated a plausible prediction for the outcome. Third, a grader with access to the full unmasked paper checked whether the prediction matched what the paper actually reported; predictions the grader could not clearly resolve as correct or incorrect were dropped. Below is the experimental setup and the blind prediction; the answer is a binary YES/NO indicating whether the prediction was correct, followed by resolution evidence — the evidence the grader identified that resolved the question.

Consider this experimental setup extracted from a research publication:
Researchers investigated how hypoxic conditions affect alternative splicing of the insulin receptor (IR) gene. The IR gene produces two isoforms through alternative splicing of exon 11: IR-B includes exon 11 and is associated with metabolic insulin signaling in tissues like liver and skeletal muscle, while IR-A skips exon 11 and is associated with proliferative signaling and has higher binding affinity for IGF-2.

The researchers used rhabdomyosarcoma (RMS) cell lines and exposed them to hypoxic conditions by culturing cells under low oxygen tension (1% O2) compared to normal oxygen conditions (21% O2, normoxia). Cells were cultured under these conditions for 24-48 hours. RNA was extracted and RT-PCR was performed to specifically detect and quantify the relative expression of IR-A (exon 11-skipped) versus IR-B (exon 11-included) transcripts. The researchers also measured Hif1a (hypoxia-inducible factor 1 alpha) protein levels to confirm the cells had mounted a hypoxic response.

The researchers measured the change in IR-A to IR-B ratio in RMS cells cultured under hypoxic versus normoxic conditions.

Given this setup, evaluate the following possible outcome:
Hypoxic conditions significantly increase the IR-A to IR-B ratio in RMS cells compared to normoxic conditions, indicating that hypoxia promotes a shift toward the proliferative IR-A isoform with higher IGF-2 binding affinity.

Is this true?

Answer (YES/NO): YES